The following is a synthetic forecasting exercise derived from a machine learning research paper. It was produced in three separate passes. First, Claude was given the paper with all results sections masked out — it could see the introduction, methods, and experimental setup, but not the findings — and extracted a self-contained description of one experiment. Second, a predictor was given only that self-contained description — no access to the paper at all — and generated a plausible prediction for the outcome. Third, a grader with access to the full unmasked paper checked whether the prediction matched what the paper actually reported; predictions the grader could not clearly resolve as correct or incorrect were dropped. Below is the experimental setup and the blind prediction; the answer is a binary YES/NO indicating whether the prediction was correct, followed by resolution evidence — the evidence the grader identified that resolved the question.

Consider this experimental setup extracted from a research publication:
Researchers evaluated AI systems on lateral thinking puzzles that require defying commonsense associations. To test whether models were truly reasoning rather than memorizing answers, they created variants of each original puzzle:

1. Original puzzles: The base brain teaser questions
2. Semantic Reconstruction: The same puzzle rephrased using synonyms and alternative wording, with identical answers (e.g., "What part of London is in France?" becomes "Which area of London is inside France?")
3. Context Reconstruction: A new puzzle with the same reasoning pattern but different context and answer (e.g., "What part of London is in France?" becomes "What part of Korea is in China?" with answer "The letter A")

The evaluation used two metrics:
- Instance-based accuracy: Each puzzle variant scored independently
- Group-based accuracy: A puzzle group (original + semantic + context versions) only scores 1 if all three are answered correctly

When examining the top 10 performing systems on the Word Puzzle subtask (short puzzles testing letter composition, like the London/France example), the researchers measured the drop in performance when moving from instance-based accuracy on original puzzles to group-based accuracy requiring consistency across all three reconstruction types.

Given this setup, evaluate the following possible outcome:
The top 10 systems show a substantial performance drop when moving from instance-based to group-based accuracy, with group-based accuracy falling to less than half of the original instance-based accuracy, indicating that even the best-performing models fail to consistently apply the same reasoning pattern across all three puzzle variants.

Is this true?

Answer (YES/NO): NO